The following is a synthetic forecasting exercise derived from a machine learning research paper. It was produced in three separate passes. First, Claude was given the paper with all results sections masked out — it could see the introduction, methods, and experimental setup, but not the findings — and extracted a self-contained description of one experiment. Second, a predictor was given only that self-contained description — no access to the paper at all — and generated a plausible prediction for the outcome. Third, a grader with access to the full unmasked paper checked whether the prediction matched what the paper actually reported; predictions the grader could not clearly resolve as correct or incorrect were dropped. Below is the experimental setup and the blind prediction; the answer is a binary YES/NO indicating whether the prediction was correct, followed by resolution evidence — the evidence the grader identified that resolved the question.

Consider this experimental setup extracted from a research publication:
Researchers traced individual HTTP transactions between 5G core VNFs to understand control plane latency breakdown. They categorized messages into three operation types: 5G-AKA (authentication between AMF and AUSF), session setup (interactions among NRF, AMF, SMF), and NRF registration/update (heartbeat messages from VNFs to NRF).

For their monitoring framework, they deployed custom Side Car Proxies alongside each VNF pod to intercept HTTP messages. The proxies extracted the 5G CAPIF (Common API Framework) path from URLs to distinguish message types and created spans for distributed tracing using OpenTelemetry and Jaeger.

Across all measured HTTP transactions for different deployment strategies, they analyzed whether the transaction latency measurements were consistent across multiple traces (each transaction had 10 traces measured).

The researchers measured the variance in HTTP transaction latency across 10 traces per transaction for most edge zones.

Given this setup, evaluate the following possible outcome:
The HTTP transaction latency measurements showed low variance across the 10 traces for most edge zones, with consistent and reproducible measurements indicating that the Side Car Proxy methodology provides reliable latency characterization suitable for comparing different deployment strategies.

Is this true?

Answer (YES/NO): YES